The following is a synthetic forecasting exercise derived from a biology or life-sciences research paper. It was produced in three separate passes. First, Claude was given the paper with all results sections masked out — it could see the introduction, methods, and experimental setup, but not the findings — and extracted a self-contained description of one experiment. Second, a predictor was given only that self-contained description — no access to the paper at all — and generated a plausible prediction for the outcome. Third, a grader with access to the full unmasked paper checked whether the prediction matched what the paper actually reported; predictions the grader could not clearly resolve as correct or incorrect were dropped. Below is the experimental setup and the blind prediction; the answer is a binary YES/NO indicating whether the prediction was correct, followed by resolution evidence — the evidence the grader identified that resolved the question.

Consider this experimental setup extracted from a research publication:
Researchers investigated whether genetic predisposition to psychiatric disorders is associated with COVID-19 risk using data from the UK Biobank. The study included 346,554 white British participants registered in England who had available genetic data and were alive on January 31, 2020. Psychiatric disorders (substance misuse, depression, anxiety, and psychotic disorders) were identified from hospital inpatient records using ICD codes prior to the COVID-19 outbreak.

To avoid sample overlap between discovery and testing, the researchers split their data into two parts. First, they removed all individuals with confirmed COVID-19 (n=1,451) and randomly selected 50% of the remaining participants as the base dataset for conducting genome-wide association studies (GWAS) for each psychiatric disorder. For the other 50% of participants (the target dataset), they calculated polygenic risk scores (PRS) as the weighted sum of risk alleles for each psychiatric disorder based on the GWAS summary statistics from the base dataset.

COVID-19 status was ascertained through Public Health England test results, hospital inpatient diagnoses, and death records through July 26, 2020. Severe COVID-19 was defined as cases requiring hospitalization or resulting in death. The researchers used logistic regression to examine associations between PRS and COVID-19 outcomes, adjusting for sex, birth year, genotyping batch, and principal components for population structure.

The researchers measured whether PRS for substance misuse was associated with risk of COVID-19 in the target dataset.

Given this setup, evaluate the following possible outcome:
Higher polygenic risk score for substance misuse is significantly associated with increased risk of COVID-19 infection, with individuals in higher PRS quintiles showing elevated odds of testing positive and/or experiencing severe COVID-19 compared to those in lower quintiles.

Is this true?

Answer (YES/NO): NO